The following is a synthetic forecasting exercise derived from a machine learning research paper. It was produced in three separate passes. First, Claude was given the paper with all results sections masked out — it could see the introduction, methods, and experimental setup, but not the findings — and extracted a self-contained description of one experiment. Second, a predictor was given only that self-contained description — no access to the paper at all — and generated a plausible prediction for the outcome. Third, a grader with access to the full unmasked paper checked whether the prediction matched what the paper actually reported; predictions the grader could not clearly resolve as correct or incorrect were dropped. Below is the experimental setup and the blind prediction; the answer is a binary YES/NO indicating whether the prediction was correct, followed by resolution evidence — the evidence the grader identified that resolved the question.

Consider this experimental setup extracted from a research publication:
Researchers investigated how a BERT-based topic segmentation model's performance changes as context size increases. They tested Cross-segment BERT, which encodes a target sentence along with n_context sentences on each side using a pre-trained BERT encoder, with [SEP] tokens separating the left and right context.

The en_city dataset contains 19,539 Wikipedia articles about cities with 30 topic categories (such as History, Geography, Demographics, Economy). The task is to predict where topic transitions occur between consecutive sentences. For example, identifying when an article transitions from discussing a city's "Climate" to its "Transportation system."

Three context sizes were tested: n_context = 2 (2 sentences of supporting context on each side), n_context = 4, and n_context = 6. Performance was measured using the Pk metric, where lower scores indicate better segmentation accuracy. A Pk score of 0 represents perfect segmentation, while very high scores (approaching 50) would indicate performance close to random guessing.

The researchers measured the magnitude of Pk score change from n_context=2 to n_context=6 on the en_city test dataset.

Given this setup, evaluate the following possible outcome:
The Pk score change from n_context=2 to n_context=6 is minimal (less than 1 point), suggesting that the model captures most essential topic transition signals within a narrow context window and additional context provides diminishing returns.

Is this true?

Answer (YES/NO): NO